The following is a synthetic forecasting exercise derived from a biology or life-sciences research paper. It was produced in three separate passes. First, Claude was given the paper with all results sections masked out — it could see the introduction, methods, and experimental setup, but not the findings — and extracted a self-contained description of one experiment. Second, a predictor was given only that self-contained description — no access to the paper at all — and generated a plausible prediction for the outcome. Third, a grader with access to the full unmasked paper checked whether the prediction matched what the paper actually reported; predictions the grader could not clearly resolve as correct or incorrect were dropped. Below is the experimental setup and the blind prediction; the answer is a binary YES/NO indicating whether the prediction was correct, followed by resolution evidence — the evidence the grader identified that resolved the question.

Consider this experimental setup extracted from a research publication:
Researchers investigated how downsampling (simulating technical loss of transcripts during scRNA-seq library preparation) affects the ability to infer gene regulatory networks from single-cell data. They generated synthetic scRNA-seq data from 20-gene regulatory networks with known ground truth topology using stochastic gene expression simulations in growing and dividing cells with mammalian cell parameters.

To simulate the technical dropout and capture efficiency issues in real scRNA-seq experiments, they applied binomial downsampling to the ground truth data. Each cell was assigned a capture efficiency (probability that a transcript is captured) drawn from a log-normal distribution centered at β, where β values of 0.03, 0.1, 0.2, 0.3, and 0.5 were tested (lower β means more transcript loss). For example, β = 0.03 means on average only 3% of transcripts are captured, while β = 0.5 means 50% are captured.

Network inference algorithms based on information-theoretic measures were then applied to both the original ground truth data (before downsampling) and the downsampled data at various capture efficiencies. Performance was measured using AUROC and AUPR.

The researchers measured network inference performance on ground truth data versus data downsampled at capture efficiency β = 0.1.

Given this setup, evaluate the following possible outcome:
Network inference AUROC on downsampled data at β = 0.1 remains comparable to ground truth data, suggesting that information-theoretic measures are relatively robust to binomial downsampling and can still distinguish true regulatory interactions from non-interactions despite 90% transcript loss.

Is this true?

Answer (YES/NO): NO